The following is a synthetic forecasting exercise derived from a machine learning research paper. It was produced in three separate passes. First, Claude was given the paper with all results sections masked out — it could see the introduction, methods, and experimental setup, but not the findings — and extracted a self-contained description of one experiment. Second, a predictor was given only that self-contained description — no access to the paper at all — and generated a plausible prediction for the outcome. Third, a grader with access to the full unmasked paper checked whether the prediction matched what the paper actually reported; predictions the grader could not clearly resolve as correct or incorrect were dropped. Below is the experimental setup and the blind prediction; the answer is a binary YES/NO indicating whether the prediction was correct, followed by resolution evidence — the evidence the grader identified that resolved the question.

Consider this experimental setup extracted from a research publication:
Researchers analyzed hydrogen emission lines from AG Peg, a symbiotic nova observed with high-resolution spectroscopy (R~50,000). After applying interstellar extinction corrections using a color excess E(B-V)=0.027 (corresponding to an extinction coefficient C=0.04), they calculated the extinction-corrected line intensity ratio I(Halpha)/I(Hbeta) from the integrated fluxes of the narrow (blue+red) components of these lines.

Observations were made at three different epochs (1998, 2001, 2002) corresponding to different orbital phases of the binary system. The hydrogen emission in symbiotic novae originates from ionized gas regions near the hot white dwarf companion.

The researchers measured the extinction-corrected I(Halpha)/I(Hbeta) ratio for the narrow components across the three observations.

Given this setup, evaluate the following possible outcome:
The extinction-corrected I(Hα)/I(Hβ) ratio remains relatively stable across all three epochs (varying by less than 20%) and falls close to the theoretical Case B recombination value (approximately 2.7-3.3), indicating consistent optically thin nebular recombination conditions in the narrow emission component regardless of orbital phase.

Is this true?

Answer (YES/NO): YES